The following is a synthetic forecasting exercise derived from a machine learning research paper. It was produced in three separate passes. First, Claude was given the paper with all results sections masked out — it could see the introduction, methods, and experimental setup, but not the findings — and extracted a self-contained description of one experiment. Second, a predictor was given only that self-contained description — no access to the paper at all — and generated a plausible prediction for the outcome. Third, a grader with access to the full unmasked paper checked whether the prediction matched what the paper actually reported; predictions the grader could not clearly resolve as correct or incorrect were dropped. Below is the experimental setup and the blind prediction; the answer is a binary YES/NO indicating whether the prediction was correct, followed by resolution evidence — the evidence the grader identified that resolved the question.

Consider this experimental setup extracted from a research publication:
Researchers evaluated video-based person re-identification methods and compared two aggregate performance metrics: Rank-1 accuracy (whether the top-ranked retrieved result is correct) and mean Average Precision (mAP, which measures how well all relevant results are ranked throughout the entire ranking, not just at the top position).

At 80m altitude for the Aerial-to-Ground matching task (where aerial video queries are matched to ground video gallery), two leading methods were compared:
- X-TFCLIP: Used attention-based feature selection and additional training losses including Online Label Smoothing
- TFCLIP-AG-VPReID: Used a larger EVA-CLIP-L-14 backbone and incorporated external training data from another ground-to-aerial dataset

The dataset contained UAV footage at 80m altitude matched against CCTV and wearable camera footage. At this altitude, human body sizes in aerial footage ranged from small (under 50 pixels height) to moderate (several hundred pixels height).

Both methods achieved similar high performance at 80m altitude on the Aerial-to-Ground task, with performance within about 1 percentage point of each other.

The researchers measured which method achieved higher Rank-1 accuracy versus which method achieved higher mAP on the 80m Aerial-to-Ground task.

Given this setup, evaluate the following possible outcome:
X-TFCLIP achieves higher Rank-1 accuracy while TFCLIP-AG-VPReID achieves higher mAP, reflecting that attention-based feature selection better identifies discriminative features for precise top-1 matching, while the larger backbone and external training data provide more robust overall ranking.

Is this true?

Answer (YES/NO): NO